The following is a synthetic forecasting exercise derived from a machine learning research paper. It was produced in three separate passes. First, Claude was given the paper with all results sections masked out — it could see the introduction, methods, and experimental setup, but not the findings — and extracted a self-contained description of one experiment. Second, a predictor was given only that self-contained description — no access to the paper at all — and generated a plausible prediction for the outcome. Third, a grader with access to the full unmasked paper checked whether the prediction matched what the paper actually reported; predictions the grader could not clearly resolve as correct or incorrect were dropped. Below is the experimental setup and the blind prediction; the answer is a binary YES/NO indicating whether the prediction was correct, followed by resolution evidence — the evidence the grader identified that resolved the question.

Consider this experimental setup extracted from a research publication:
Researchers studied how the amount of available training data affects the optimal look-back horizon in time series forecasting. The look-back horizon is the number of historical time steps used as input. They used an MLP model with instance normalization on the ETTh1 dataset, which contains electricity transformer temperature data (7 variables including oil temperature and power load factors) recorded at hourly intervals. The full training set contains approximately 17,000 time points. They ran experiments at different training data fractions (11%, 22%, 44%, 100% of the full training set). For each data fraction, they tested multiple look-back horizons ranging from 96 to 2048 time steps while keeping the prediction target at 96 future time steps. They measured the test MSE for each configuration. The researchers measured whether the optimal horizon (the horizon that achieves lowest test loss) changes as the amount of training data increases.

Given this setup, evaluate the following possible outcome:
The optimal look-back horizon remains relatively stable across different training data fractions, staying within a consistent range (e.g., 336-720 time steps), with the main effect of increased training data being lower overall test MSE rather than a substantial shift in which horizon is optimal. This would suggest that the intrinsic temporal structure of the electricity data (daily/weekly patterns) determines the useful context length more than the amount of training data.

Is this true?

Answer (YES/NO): NO